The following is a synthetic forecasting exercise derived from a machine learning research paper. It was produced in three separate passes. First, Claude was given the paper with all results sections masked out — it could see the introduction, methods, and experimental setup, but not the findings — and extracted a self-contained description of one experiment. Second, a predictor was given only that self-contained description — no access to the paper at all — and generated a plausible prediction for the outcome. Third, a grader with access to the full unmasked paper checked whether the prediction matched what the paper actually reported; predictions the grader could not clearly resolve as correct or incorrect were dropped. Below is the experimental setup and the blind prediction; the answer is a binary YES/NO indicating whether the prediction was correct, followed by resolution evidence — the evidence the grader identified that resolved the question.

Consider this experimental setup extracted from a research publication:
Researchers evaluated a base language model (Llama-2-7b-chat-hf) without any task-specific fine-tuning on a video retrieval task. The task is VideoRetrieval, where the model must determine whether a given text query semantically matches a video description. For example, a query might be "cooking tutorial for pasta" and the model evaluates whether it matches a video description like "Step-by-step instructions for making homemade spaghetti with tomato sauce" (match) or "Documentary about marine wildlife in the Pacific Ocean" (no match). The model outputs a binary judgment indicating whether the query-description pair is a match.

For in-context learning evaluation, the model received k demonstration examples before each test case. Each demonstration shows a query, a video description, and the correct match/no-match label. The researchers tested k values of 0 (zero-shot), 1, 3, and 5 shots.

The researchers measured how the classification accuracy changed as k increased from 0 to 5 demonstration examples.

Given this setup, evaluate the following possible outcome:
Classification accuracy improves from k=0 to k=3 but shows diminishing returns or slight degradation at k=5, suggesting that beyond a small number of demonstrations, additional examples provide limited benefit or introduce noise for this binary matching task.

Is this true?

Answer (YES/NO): NO